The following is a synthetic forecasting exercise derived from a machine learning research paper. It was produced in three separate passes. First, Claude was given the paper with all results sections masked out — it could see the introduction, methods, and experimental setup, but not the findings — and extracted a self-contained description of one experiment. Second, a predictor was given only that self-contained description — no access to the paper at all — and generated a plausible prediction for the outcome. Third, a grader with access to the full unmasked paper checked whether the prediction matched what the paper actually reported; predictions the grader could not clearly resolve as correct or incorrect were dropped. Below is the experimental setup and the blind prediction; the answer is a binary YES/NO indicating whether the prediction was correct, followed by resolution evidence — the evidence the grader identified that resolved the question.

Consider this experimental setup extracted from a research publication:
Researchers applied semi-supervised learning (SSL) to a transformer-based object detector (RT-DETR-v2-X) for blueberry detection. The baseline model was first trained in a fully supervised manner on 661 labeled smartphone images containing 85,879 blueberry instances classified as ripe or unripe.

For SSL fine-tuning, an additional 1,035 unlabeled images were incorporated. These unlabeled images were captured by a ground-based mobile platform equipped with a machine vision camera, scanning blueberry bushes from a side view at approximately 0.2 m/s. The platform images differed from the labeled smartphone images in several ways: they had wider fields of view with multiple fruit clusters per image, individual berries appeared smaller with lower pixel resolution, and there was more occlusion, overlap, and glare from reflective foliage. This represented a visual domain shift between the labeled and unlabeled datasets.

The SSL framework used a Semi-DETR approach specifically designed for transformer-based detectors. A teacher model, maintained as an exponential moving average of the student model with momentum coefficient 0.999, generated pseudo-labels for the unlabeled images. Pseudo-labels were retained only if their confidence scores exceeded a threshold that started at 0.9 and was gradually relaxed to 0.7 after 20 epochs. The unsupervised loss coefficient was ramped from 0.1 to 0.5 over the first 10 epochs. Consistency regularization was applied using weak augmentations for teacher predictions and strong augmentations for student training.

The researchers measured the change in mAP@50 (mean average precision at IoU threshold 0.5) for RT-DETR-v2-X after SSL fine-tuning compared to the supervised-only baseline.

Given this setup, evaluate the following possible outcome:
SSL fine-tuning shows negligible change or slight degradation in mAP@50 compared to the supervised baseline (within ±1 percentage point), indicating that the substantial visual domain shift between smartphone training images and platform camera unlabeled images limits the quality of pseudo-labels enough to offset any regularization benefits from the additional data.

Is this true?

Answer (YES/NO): NO